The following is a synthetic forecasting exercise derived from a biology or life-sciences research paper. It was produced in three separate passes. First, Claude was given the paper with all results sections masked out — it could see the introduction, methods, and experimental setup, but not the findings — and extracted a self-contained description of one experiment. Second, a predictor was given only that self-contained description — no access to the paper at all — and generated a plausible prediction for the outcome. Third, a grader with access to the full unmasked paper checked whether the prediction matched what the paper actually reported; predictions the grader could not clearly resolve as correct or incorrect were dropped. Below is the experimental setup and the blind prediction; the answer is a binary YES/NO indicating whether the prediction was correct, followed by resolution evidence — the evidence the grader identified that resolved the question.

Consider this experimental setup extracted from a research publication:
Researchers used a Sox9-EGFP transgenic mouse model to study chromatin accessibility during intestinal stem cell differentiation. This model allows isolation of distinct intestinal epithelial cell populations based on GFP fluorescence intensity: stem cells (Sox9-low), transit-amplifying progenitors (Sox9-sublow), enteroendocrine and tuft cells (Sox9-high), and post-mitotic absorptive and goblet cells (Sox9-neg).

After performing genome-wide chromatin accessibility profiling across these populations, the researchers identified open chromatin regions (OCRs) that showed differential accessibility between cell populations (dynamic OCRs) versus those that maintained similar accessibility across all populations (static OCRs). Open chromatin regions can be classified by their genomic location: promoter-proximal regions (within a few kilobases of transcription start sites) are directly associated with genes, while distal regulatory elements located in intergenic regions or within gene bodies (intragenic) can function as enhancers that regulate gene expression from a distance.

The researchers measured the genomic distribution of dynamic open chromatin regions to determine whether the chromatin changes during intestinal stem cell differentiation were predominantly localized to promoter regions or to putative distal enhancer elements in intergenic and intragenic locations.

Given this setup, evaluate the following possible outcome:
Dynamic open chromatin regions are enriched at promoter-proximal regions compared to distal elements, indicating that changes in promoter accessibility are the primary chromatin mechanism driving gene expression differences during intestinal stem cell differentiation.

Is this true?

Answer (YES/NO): NO